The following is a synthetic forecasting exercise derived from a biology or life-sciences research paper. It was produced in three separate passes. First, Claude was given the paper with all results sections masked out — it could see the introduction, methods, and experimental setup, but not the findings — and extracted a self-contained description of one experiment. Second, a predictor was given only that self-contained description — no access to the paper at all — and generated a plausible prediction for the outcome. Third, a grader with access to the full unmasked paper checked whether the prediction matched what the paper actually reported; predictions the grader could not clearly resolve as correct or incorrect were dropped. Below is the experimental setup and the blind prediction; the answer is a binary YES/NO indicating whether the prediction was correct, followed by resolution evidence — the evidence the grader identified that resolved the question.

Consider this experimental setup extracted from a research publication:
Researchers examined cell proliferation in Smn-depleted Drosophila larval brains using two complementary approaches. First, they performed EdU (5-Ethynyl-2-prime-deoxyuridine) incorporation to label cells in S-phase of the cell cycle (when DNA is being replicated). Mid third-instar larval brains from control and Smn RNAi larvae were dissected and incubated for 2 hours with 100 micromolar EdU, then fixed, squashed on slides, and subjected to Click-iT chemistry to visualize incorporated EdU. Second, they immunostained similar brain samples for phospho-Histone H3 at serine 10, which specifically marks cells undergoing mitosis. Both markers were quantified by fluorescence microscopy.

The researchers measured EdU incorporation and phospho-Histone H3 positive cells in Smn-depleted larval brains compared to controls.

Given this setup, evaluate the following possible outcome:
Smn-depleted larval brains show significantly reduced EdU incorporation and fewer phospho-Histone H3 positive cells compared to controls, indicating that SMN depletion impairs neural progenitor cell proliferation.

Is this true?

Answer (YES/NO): YES